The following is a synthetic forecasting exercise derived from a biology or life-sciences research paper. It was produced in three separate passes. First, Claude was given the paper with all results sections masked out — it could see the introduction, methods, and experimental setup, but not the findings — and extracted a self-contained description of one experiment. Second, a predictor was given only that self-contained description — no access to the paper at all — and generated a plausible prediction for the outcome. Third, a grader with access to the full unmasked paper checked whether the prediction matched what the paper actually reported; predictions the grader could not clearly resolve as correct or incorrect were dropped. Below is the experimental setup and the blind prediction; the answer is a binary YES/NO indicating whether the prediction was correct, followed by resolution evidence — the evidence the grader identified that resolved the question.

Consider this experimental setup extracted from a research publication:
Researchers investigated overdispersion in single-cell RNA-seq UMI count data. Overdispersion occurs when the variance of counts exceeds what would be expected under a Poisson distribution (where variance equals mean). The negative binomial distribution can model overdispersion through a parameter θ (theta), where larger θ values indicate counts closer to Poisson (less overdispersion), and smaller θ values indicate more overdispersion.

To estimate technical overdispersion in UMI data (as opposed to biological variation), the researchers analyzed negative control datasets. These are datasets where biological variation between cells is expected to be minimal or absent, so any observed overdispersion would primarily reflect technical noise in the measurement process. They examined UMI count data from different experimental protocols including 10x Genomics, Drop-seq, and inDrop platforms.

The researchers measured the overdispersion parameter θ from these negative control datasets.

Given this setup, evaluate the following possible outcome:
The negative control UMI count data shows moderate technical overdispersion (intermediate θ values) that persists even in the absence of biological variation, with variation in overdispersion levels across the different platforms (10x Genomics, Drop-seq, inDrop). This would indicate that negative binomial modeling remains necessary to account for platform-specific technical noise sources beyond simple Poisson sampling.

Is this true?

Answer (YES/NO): NO